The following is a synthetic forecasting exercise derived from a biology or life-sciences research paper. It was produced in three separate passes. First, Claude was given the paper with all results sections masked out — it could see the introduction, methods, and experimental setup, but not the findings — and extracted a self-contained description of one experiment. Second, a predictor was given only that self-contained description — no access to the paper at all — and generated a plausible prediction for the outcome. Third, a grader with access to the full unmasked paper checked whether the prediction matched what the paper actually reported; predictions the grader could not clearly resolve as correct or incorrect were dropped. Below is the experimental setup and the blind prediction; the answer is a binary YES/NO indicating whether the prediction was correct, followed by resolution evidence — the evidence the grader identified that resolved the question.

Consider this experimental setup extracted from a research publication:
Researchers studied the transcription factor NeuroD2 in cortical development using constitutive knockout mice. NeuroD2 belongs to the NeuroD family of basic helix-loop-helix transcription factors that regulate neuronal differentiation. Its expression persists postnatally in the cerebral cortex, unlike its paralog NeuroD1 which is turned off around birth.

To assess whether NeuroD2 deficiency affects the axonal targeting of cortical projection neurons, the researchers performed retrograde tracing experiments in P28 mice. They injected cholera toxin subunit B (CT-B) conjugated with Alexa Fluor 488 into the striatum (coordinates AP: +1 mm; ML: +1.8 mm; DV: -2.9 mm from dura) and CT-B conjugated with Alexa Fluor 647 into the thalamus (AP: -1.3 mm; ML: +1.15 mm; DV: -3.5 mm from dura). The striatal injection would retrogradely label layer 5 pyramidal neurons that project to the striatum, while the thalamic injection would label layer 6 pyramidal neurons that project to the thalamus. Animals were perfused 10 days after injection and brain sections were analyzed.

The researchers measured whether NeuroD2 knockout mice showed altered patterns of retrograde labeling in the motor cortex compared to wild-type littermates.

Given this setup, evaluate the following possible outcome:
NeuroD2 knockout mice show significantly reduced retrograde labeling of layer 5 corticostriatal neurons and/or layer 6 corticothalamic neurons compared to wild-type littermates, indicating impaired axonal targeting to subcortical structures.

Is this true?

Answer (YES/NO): NO